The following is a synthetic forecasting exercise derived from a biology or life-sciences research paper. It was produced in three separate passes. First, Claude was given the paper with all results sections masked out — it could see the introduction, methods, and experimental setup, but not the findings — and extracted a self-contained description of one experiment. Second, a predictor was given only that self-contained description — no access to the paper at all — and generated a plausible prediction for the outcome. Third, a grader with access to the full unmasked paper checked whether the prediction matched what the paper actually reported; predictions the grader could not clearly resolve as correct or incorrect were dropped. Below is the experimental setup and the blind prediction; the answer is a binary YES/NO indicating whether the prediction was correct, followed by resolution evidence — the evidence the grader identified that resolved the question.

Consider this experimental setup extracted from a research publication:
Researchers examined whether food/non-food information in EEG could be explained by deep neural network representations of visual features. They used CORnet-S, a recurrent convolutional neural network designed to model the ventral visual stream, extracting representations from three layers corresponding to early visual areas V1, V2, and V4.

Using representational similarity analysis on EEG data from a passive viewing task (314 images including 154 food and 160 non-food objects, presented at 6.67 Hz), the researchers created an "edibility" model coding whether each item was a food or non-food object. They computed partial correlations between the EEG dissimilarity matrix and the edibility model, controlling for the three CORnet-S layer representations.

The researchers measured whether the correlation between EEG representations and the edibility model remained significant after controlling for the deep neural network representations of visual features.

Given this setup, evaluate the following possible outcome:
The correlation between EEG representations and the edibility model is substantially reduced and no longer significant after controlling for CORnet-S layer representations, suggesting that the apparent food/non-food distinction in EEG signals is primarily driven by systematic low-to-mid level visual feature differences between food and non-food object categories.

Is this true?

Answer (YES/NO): YES